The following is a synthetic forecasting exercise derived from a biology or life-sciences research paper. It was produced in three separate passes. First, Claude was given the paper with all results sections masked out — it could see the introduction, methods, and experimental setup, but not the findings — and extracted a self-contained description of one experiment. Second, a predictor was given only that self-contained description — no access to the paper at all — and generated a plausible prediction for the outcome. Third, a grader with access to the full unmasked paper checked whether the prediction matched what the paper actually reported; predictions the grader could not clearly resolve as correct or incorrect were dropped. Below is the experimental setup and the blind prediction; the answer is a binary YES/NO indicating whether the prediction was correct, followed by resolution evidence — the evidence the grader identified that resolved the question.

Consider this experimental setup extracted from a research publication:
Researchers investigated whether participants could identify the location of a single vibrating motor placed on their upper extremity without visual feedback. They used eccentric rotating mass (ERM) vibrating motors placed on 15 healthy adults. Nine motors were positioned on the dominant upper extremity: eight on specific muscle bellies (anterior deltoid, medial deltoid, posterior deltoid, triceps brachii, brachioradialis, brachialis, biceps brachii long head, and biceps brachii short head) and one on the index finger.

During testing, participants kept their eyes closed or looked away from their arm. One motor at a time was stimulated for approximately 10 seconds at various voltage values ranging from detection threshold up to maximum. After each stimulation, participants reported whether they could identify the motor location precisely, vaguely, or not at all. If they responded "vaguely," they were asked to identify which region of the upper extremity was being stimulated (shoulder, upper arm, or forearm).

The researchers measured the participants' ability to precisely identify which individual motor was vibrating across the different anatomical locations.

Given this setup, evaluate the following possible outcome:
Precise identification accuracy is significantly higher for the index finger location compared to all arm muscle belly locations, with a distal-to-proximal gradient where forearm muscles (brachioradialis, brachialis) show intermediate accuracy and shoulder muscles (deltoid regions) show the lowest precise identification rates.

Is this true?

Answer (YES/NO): NO